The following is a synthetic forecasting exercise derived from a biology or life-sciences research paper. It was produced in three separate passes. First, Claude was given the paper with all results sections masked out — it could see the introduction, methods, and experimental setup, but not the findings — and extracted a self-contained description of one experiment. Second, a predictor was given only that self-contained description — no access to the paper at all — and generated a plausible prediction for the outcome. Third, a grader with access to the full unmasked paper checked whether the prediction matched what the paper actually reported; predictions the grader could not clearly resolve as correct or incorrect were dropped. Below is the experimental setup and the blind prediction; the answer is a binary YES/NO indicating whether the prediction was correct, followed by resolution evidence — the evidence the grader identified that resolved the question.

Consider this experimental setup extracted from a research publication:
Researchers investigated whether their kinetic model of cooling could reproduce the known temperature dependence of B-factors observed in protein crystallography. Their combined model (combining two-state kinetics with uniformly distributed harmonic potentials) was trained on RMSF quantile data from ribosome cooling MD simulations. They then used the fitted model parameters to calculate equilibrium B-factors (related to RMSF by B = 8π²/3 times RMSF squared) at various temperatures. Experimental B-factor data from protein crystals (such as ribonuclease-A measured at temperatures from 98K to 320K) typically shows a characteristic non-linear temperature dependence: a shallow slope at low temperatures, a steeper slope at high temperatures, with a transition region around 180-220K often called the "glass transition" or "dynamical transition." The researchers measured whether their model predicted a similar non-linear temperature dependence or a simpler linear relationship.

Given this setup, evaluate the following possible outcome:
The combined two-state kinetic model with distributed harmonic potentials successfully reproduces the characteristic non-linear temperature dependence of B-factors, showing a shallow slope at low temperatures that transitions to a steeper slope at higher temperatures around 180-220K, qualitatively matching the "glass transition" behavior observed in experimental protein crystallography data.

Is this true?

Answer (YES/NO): YES